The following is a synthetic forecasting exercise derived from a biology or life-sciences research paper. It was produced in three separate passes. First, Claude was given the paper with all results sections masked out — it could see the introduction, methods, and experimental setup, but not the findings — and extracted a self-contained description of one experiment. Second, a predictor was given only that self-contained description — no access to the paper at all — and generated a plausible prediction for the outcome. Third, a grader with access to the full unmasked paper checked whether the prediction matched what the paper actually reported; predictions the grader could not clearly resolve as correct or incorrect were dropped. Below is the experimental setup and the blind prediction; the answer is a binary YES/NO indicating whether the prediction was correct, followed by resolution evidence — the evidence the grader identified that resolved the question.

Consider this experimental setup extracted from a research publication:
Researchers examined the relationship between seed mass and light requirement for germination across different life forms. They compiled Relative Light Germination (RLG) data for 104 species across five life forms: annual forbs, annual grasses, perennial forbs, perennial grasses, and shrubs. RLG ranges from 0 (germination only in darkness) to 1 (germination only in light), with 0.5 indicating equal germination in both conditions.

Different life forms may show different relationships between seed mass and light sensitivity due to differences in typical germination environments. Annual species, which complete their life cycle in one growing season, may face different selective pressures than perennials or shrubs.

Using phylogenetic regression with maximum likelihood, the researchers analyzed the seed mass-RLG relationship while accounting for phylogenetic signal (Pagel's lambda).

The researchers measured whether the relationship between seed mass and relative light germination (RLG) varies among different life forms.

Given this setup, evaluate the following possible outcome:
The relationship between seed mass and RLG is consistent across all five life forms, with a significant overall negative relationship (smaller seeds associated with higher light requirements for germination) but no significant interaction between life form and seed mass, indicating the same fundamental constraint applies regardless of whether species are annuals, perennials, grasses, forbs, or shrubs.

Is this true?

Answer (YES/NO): NO